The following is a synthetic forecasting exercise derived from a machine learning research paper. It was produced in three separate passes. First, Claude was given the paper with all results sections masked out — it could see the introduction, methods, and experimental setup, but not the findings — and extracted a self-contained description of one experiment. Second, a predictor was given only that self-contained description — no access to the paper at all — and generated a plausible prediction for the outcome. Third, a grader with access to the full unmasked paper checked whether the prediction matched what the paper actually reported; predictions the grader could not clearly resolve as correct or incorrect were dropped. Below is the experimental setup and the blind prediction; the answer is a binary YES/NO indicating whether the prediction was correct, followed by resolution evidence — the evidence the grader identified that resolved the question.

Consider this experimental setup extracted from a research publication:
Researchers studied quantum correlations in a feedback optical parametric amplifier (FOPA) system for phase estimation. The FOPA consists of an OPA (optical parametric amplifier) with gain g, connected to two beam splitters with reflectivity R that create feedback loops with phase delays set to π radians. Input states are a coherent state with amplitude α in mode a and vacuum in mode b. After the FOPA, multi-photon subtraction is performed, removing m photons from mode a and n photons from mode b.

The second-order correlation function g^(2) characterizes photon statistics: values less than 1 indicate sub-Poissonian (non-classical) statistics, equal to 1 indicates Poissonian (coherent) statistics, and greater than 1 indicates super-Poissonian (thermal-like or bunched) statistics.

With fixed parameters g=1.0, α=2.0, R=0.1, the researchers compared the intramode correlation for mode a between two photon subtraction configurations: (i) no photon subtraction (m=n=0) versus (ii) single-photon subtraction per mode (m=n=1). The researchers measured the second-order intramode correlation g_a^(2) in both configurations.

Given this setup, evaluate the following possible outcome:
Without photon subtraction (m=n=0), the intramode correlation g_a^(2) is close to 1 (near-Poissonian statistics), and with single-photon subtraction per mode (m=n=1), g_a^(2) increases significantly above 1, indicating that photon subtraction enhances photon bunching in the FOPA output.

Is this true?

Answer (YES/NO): NO